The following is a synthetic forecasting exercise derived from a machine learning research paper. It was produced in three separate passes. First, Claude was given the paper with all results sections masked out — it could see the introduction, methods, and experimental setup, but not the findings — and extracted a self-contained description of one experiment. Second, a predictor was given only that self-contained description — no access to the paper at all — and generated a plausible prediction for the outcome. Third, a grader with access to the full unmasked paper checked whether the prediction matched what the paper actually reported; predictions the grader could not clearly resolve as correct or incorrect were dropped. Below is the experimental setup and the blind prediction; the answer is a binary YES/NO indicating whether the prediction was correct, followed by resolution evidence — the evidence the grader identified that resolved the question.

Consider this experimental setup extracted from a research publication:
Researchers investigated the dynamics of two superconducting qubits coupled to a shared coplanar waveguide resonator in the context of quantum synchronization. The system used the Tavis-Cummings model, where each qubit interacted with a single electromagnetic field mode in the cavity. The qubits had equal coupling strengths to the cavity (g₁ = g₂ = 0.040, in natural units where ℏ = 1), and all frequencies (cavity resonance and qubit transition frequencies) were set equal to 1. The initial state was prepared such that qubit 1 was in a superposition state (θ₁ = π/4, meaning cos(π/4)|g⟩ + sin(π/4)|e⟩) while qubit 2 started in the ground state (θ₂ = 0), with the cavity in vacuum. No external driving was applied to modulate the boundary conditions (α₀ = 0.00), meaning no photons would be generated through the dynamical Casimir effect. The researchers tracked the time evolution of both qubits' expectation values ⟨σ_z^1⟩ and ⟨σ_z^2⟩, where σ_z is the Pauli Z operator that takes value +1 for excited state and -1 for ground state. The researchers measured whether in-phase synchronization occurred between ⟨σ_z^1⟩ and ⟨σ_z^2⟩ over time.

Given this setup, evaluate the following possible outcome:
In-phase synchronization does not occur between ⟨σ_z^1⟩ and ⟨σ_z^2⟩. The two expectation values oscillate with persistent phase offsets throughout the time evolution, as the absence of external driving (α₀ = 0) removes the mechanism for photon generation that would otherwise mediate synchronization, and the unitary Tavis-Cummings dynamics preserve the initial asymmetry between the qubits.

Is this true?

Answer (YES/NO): YES